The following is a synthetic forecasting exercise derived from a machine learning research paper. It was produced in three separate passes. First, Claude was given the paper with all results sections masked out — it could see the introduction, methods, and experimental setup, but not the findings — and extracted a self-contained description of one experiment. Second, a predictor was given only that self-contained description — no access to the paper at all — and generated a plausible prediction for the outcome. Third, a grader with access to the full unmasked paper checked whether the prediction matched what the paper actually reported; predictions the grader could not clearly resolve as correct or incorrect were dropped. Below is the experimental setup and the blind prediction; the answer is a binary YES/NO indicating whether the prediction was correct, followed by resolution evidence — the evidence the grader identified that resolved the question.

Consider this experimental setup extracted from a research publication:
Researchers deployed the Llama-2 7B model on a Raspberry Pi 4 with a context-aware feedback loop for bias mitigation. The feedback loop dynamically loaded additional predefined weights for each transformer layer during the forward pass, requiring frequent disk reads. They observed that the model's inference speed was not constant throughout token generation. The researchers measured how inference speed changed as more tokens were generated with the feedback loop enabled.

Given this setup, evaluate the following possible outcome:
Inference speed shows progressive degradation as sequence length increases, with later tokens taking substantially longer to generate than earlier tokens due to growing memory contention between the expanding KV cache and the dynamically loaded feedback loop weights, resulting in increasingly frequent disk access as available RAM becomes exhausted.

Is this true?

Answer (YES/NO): NO